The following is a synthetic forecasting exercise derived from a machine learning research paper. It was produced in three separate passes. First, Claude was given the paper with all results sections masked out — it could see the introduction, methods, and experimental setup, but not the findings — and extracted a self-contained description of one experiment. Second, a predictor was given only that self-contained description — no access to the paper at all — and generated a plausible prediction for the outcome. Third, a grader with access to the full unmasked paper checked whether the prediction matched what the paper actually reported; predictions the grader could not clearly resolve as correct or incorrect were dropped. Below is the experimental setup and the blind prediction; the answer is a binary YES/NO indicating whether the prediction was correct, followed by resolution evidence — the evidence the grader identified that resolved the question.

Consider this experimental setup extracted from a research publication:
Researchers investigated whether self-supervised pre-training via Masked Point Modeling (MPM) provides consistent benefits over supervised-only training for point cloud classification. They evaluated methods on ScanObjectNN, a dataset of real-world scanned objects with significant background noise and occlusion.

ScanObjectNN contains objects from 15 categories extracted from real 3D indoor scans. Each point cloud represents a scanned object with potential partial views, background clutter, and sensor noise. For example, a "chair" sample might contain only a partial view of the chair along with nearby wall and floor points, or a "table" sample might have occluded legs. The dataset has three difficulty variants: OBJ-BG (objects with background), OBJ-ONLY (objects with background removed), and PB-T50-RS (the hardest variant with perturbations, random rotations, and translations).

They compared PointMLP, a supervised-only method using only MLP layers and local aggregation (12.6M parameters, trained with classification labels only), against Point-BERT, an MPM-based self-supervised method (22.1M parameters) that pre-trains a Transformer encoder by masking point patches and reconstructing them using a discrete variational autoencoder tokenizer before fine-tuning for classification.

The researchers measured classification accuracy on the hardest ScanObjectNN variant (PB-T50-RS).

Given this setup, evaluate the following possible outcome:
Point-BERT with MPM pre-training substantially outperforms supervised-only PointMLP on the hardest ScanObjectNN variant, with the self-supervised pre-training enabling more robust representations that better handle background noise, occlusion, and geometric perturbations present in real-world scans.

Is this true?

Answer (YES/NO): NO